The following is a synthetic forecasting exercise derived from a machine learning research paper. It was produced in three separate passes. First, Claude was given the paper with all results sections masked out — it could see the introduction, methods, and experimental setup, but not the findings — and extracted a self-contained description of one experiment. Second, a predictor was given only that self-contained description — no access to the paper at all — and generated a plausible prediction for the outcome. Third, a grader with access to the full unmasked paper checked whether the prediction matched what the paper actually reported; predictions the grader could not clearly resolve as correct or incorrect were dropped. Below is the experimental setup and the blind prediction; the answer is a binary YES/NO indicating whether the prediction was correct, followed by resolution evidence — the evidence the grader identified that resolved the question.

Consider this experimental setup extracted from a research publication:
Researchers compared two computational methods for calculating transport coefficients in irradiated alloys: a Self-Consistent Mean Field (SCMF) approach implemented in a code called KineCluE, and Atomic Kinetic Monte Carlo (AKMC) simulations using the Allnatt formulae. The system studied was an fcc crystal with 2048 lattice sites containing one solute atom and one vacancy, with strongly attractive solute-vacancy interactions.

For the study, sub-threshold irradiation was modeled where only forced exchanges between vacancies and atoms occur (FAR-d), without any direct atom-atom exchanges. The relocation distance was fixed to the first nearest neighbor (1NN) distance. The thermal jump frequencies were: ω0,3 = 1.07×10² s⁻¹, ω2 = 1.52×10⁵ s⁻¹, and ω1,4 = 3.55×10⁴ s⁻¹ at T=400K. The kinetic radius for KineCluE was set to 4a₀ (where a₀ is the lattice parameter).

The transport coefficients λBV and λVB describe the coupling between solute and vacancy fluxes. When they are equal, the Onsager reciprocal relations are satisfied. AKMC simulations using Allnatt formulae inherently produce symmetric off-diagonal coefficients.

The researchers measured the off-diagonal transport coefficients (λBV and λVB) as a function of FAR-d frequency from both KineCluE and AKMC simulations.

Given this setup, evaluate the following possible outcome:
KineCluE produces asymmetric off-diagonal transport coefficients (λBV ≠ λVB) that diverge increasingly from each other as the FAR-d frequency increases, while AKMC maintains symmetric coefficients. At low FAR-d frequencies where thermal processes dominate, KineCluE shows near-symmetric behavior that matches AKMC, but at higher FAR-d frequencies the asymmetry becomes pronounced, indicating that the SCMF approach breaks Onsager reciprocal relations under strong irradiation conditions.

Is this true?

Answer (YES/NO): NO